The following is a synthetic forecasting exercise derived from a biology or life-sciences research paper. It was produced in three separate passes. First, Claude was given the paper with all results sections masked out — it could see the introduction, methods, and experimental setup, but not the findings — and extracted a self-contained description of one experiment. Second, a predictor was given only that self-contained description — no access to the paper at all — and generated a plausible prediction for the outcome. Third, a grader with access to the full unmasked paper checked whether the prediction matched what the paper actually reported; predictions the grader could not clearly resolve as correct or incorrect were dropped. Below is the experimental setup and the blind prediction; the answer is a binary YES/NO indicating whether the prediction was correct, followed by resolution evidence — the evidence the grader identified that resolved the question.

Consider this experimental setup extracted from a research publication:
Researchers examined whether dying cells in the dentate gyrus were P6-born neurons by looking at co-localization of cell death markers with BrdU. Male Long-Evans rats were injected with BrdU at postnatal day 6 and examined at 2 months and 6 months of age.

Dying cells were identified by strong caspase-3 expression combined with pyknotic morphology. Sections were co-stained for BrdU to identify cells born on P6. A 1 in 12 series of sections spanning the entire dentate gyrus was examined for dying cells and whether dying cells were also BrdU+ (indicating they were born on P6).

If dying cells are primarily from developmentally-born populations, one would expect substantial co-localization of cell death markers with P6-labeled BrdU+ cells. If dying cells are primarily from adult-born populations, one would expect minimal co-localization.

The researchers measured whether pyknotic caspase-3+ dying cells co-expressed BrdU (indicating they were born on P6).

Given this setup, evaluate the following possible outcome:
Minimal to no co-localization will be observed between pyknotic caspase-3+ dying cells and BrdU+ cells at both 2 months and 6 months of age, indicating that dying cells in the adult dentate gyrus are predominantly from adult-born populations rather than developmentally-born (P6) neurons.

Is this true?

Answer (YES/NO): NO